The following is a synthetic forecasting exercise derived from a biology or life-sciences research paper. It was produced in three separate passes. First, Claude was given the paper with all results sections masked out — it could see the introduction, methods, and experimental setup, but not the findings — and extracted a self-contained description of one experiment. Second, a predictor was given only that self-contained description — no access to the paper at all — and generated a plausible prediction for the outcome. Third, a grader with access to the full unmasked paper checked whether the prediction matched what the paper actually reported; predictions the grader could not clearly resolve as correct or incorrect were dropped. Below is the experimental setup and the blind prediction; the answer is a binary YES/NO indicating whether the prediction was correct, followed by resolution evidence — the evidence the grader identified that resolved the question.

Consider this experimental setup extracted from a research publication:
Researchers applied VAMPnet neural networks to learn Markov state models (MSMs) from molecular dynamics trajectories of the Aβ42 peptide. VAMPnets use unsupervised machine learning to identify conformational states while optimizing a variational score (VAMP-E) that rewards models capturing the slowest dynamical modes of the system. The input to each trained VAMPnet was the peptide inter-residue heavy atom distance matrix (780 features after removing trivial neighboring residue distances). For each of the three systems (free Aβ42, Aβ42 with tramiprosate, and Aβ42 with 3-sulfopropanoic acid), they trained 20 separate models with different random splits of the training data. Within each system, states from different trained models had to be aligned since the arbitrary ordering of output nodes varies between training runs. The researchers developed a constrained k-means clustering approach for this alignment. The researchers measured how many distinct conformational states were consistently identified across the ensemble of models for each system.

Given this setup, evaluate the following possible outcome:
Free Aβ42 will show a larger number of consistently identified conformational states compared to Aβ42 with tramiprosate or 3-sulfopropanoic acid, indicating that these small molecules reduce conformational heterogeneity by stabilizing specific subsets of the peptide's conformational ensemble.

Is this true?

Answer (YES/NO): NO